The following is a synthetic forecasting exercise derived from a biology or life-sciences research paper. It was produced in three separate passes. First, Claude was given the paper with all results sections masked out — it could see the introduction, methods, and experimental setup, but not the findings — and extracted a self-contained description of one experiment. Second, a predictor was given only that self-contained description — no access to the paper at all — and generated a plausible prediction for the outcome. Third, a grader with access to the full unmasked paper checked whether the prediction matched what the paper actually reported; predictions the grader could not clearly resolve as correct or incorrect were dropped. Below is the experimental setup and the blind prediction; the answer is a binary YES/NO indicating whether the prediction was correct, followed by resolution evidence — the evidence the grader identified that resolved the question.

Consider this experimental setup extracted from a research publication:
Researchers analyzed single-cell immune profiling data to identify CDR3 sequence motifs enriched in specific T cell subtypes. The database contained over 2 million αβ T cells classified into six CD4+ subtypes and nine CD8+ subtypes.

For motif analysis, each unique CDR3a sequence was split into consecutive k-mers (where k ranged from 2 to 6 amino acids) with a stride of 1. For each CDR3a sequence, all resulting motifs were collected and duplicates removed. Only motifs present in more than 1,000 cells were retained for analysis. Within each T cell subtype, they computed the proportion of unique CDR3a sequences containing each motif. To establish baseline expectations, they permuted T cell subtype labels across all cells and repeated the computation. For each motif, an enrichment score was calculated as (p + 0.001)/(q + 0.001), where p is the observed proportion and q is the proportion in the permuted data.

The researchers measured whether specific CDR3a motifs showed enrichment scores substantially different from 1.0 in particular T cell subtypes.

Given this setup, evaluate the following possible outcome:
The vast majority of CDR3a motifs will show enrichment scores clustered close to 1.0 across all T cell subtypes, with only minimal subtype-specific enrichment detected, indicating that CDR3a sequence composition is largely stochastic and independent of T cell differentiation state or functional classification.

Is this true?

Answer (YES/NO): NO